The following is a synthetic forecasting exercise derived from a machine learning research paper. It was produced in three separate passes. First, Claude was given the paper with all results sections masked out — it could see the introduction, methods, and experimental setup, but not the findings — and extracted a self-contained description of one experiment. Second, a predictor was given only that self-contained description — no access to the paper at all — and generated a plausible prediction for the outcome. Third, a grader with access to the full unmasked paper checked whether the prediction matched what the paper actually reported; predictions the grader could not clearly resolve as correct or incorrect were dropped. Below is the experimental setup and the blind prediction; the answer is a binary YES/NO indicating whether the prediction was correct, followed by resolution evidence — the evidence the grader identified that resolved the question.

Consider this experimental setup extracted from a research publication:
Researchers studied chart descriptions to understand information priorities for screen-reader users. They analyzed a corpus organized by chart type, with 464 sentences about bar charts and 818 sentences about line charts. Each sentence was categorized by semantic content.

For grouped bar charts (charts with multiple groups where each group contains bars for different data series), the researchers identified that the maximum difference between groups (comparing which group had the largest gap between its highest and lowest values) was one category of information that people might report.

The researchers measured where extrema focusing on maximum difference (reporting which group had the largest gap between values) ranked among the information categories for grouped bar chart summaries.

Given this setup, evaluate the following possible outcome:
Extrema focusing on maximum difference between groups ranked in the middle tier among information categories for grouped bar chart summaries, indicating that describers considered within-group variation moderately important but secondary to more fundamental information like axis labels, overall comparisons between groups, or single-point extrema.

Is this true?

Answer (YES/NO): NO